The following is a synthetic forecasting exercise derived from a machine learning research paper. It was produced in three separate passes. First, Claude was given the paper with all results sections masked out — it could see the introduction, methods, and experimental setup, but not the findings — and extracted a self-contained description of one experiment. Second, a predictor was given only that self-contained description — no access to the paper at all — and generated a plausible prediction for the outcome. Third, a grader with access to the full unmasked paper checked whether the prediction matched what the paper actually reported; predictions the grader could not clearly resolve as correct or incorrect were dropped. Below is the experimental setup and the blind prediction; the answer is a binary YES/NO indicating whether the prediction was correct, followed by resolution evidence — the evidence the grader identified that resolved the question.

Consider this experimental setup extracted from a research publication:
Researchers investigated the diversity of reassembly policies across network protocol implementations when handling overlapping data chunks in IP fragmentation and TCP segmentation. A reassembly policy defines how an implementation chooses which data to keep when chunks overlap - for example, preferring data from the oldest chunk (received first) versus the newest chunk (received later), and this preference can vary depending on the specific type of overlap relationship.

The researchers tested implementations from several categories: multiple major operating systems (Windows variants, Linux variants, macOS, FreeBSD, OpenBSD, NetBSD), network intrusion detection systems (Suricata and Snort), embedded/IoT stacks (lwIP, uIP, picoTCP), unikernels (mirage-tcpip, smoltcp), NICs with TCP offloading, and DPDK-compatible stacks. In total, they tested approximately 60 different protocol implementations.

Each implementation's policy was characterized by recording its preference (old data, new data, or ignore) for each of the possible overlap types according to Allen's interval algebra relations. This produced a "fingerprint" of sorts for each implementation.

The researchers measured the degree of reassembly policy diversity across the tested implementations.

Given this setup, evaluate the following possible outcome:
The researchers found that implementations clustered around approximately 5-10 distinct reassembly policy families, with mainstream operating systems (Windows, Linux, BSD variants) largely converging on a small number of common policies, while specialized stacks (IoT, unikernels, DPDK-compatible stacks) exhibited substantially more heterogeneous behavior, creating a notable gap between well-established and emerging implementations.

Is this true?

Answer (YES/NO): NO